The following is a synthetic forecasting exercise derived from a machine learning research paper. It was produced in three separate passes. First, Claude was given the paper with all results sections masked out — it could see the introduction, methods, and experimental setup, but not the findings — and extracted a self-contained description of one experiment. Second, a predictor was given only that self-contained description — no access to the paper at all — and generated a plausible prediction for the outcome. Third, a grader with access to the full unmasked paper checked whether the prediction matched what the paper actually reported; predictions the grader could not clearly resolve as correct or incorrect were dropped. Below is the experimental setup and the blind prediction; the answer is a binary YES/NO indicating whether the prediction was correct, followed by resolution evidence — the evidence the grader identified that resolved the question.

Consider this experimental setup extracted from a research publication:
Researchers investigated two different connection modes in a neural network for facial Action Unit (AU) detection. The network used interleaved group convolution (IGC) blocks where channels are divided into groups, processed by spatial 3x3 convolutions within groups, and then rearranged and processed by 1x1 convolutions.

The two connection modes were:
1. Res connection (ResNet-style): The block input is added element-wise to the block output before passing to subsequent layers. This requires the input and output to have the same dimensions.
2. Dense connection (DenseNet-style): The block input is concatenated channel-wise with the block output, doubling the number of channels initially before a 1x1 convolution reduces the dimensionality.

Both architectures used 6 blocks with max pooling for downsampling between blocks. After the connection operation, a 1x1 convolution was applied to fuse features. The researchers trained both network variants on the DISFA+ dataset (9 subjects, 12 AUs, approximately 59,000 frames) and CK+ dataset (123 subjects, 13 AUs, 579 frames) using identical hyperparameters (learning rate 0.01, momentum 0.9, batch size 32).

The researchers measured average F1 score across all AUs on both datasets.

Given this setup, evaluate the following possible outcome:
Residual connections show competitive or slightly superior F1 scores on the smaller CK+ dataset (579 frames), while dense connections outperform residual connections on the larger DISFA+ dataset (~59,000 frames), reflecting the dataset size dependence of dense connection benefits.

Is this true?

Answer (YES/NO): NO